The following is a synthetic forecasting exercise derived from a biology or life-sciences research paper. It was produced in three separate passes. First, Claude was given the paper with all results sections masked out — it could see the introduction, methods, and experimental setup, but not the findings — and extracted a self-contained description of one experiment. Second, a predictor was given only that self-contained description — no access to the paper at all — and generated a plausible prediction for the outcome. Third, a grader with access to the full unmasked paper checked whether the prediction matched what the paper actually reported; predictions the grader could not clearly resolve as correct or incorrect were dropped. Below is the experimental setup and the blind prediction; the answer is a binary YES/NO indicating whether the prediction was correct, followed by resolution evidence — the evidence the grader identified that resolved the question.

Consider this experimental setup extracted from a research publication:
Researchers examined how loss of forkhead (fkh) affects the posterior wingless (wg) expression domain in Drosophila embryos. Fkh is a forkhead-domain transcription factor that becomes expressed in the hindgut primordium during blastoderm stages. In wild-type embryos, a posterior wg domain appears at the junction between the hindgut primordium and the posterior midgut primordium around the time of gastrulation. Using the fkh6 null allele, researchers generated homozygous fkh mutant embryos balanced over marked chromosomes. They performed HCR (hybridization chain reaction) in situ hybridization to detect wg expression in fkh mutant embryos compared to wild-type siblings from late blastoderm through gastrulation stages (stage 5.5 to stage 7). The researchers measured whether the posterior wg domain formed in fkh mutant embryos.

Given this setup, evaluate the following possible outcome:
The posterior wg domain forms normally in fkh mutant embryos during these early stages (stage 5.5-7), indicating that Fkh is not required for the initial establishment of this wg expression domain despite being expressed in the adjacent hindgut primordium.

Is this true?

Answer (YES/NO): NO